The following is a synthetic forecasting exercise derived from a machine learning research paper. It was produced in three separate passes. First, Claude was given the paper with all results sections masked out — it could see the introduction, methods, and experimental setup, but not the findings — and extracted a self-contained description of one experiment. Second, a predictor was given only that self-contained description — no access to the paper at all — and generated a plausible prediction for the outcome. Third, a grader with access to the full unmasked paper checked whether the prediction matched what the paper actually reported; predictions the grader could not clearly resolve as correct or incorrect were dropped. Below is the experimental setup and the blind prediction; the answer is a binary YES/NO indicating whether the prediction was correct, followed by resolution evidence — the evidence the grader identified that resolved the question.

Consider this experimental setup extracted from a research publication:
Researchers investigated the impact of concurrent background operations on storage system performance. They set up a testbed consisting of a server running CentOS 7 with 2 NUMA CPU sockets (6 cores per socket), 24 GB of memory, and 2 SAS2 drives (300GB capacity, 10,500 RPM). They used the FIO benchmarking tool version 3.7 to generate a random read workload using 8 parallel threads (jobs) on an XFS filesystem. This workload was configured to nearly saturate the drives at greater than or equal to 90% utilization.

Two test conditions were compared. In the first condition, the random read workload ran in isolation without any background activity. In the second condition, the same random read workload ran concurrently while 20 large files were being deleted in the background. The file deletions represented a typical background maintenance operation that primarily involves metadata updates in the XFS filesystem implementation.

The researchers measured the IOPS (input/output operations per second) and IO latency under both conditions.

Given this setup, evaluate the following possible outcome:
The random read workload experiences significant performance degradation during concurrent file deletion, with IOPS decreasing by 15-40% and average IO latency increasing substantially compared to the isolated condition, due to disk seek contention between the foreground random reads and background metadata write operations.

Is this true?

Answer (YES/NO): NO